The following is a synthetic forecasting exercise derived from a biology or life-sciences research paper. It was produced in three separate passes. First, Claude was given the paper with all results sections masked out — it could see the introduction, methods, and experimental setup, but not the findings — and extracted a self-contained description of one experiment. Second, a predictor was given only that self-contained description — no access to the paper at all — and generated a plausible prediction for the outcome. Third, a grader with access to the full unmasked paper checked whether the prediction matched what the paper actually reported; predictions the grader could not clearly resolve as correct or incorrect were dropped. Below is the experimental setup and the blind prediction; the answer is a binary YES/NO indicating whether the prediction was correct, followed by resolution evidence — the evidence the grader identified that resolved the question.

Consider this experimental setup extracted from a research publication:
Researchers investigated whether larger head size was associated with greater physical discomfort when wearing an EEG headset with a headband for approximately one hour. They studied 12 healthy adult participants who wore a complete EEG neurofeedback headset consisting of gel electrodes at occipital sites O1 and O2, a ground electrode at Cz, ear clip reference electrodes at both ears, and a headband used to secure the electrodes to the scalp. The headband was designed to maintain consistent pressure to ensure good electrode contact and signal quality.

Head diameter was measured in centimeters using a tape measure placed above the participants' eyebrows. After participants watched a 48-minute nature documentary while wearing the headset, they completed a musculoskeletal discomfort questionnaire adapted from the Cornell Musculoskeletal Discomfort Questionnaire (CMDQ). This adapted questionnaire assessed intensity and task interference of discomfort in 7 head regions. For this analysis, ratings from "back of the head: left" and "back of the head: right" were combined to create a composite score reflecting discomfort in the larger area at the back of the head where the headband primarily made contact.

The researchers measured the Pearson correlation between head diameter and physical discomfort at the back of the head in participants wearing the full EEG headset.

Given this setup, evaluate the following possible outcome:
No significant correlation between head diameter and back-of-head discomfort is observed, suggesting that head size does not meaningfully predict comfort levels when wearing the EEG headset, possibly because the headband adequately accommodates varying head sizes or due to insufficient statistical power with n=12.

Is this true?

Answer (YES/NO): YES